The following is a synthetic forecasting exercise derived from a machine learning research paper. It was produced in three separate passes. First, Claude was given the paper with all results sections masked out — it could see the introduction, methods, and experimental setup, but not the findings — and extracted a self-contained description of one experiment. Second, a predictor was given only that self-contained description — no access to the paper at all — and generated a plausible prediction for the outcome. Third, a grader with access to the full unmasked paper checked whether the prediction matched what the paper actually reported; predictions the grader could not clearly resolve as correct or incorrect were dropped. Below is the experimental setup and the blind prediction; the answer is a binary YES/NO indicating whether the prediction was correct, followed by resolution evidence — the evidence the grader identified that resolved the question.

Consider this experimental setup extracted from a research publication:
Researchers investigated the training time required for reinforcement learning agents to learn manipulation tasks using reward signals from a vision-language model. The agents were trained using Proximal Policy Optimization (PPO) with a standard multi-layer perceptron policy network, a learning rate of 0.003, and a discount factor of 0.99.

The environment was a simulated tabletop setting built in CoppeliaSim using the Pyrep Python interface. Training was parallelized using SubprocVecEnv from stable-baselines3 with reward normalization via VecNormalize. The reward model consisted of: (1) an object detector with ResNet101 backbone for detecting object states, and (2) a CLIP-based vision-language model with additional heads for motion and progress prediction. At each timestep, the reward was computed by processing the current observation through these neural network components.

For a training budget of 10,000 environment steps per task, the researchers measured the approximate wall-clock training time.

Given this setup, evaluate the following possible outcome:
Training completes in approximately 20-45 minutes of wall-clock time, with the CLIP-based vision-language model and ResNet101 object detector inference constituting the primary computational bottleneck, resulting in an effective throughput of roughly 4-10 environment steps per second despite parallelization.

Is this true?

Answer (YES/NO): NO